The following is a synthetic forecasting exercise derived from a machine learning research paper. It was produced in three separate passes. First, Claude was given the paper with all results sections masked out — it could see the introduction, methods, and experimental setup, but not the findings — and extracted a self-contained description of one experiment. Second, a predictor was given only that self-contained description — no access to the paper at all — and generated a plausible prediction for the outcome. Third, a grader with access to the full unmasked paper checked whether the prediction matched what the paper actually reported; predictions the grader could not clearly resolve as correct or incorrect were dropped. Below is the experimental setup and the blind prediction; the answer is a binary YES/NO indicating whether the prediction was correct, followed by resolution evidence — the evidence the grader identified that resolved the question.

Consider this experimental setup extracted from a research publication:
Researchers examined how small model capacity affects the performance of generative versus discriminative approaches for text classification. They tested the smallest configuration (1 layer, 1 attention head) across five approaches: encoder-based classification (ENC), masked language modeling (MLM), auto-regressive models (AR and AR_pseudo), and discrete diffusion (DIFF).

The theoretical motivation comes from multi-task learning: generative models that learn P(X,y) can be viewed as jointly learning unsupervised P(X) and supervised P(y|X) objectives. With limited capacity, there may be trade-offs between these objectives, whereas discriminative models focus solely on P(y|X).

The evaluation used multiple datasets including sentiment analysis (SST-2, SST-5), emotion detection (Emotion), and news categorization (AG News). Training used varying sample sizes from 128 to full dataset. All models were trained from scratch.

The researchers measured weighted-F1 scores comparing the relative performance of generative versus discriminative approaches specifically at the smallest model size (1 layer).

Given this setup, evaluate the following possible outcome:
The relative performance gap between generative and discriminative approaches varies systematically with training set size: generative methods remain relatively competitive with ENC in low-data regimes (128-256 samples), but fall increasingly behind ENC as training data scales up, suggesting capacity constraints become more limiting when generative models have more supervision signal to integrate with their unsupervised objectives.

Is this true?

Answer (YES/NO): YES